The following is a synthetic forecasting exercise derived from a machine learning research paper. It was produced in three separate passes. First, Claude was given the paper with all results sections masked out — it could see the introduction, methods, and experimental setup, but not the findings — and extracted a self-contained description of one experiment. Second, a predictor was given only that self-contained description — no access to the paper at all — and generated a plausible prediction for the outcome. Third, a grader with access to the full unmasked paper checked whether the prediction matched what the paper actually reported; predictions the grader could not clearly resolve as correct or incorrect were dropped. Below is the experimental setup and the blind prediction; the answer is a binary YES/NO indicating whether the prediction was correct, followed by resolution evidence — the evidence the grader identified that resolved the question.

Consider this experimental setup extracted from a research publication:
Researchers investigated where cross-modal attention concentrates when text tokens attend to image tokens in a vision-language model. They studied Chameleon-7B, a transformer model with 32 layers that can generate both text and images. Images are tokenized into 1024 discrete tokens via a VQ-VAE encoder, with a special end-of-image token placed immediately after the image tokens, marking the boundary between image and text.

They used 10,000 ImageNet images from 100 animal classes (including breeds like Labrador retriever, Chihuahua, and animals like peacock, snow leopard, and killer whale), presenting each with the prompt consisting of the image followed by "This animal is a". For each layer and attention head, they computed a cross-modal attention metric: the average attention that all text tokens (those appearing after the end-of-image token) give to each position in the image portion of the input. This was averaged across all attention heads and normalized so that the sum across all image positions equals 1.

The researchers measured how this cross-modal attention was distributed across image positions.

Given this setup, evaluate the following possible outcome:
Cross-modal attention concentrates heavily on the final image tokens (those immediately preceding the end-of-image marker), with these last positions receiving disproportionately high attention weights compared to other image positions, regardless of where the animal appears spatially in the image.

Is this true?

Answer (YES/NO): NO